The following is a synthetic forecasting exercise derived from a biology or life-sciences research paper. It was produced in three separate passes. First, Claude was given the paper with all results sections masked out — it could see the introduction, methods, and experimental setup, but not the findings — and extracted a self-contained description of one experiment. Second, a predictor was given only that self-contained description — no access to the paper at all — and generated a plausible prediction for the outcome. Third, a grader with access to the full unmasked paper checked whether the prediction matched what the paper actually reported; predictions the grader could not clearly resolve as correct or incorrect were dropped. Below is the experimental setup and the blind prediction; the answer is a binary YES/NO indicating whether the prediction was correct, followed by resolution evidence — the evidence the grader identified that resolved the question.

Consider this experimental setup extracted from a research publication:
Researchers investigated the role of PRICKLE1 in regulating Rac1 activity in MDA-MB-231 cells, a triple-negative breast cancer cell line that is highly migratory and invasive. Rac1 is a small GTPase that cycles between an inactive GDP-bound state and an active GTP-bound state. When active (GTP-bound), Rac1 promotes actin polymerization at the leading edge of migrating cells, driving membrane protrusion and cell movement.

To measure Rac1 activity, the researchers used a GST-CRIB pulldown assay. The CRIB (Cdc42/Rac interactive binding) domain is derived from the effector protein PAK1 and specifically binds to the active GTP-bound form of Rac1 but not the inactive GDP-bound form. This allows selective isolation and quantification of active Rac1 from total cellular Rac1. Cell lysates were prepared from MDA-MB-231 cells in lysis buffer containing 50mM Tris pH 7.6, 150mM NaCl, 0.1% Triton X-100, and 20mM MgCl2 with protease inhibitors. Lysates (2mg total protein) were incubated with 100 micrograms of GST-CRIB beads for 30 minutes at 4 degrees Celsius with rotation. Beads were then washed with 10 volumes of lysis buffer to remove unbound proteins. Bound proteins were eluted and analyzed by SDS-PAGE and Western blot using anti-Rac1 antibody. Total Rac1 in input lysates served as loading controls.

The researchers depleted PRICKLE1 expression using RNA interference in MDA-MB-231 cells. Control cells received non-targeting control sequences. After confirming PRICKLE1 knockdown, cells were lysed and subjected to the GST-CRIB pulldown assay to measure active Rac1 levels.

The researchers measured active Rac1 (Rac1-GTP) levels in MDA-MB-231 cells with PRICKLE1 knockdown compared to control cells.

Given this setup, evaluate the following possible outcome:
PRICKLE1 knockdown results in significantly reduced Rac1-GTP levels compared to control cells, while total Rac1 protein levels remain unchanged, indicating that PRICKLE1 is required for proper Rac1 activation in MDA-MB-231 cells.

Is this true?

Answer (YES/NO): NO